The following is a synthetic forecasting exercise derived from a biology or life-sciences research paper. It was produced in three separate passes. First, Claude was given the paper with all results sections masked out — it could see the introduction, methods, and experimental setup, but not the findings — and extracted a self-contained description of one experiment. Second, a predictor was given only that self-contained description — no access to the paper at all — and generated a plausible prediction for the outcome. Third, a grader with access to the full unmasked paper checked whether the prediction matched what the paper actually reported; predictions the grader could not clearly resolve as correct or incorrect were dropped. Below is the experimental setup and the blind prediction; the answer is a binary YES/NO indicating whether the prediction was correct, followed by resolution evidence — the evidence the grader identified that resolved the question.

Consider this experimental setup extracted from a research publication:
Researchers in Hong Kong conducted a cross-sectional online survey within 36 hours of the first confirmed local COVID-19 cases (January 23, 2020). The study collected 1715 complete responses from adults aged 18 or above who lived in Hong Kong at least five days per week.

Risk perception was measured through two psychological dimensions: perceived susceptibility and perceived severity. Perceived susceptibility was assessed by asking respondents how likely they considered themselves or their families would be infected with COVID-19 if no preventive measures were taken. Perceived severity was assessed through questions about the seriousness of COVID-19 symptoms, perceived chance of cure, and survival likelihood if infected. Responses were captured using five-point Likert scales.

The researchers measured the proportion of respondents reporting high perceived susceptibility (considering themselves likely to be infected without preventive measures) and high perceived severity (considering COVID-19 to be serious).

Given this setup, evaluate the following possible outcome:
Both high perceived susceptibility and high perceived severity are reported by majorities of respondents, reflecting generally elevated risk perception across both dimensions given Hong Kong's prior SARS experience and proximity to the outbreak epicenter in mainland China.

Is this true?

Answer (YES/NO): YES